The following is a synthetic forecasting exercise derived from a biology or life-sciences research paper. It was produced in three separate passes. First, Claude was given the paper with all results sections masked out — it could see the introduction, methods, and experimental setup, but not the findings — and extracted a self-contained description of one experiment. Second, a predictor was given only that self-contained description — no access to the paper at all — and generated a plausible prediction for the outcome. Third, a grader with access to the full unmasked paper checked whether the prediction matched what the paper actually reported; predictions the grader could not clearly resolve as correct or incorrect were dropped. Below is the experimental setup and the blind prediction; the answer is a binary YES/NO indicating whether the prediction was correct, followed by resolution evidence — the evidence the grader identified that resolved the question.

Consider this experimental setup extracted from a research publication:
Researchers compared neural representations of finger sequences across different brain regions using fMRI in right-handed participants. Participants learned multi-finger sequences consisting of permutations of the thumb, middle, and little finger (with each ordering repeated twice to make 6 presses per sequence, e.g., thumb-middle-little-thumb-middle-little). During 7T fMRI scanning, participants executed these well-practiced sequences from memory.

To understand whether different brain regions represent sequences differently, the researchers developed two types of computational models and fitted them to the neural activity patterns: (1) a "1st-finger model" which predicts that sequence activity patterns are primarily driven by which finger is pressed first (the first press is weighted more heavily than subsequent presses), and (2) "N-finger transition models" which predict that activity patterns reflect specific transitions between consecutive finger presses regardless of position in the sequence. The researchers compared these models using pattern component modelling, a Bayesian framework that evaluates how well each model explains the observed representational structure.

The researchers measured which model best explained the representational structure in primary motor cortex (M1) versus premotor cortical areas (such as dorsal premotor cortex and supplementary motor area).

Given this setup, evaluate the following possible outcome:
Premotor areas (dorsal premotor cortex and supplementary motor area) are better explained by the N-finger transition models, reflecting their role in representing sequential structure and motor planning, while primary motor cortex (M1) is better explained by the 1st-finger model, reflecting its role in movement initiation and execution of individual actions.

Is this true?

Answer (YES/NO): YES